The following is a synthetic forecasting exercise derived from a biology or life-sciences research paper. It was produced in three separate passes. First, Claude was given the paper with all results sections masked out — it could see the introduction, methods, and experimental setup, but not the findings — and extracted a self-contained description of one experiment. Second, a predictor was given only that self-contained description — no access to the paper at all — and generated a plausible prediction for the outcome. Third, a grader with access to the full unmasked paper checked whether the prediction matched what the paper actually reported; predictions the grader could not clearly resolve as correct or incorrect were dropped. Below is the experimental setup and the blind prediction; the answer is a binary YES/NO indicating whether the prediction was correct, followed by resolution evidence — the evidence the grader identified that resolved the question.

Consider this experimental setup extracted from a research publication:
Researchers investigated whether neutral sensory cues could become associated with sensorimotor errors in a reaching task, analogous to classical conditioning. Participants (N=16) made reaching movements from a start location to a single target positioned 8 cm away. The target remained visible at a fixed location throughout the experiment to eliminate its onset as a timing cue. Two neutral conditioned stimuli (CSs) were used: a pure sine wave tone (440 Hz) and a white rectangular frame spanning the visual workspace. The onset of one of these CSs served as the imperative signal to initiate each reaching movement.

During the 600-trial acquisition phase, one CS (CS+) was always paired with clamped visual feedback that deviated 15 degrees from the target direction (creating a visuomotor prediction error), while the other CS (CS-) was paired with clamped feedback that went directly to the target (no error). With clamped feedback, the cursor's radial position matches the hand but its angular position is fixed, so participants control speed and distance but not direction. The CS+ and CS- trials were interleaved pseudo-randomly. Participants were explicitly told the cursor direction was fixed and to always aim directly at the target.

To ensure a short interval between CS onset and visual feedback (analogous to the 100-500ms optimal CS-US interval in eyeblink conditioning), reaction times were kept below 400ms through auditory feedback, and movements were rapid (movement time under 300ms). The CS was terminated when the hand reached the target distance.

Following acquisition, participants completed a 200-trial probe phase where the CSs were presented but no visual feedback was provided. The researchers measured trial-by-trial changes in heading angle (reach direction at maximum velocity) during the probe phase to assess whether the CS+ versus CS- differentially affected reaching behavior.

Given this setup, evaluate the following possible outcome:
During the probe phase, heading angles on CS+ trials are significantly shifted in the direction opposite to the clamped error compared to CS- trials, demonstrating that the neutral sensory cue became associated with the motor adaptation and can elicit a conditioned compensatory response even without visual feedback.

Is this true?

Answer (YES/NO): YES